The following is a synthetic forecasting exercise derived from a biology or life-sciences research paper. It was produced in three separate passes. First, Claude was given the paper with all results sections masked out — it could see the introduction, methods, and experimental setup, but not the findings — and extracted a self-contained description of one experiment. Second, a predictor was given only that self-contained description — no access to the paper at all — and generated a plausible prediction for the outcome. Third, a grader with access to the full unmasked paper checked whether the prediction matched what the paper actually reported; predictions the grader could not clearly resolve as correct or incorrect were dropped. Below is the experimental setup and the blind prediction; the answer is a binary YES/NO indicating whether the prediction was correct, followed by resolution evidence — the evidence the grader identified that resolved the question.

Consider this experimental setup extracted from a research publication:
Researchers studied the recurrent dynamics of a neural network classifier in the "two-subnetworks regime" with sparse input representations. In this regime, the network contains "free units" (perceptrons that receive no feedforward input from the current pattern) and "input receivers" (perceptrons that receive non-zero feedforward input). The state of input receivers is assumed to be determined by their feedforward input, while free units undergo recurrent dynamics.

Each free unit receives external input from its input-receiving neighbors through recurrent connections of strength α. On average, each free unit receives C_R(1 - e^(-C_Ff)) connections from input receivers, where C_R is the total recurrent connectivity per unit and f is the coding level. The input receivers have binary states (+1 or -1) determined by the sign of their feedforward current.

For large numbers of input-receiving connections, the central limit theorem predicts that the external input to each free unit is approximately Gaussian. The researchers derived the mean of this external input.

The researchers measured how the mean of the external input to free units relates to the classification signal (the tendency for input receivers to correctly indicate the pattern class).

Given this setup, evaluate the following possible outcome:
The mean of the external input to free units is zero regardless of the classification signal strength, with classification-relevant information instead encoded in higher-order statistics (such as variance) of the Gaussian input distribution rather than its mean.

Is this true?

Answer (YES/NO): NO